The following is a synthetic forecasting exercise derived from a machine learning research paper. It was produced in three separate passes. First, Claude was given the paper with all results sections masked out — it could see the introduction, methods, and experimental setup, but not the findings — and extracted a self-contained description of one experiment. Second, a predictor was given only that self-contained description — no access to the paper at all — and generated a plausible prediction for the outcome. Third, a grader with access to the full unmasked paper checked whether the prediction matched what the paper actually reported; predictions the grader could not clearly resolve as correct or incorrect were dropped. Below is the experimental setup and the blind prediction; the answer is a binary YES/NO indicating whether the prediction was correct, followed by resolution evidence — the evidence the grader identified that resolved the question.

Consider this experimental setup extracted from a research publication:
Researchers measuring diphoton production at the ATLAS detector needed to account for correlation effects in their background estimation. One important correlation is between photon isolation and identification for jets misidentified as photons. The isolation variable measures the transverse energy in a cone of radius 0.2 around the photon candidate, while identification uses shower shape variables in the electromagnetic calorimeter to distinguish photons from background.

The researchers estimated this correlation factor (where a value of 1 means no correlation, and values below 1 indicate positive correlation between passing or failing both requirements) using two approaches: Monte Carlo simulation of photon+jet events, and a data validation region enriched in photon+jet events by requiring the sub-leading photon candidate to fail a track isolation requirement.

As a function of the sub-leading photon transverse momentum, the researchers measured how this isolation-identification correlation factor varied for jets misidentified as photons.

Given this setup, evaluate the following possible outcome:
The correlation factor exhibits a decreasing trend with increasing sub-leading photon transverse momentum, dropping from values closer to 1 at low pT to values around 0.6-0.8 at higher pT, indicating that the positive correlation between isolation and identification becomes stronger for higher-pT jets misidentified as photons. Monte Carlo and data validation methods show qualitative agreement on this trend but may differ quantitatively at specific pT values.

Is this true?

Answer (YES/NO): NO